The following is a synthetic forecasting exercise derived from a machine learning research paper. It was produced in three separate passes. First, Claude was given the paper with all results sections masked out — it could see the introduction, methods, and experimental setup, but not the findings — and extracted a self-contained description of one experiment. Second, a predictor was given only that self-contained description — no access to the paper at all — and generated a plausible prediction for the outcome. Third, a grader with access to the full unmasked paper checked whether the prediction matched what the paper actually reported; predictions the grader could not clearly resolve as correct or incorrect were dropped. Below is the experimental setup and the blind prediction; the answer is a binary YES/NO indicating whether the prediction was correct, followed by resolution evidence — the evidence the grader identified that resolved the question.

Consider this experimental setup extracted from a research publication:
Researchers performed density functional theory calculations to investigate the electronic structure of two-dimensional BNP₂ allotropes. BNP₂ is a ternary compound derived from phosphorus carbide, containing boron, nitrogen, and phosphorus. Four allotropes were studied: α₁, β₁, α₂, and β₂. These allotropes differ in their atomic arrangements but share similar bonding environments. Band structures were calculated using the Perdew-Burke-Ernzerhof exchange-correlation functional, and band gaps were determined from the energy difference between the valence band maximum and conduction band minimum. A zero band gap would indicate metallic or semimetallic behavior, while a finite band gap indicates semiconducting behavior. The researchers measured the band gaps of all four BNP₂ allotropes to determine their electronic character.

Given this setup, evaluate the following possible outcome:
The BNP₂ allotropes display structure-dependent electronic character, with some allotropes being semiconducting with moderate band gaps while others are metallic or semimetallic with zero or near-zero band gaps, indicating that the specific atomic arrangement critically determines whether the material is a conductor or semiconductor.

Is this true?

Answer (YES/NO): NO